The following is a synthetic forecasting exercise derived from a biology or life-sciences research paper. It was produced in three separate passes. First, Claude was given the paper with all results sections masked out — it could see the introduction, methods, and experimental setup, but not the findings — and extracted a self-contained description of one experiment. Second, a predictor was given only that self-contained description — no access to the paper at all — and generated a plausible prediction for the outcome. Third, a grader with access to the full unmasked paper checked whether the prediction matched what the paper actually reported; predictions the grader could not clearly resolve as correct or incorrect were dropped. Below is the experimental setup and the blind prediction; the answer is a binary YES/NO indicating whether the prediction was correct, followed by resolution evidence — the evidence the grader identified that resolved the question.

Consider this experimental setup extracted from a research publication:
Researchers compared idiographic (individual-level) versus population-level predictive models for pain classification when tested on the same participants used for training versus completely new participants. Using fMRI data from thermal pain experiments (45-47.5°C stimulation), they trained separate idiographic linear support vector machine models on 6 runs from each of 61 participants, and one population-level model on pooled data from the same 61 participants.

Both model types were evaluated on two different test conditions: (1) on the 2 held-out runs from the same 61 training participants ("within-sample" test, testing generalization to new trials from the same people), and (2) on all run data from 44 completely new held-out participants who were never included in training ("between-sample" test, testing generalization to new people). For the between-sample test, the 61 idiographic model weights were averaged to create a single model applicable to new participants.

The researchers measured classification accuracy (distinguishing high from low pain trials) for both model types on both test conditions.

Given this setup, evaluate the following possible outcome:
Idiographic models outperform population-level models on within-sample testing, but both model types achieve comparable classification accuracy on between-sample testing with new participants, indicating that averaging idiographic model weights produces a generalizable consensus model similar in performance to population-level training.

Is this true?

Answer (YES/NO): NO